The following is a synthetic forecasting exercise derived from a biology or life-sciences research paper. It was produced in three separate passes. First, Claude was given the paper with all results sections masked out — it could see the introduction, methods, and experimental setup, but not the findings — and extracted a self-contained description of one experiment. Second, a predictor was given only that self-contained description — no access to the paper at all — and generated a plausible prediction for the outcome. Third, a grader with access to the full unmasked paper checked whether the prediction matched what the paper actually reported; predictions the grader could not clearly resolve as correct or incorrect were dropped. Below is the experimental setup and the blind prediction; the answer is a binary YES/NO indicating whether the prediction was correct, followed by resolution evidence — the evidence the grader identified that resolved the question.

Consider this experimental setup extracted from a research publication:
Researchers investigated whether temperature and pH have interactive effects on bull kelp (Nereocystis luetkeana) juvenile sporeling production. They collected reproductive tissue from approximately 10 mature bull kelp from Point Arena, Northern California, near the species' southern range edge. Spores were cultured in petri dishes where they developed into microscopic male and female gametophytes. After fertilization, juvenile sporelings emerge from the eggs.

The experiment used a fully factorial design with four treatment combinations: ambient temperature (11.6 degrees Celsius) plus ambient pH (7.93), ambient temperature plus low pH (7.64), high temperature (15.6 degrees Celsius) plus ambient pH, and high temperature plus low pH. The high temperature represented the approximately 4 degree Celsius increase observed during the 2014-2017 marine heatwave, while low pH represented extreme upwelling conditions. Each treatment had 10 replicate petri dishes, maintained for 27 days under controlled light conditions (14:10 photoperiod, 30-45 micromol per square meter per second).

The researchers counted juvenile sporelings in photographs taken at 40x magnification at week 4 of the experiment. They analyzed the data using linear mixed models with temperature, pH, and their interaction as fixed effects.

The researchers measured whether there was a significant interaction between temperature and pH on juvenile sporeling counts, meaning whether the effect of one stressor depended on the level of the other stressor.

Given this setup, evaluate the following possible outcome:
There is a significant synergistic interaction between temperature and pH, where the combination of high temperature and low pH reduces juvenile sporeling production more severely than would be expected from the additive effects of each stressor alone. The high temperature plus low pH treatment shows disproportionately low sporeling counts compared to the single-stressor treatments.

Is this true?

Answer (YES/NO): NO